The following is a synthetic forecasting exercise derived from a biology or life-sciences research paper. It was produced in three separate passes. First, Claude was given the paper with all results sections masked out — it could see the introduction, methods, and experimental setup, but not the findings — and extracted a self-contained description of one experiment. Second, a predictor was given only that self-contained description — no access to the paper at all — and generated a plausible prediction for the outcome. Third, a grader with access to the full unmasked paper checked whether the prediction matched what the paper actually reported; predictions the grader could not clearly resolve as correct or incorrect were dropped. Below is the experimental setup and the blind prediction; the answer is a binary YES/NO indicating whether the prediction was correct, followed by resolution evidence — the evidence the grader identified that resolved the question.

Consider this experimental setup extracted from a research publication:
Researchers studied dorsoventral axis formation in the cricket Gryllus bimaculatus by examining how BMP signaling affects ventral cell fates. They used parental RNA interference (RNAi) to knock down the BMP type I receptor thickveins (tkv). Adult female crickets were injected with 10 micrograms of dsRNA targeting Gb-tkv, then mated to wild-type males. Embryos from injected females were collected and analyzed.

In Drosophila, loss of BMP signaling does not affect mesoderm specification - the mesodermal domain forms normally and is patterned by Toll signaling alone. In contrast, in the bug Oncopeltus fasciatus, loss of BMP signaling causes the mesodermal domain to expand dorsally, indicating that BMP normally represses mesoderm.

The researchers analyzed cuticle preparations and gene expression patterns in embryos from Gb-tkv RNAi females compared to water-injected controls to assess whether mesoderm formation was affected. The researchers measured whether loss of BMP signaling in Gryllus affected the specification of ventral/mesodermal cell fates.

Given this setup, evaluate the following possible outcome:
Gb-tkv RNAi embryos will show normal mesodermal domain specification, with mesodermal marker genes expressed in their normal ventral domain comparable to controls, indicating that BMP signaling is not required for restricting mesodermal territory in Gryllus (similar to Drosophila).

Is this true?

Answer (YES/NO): YES